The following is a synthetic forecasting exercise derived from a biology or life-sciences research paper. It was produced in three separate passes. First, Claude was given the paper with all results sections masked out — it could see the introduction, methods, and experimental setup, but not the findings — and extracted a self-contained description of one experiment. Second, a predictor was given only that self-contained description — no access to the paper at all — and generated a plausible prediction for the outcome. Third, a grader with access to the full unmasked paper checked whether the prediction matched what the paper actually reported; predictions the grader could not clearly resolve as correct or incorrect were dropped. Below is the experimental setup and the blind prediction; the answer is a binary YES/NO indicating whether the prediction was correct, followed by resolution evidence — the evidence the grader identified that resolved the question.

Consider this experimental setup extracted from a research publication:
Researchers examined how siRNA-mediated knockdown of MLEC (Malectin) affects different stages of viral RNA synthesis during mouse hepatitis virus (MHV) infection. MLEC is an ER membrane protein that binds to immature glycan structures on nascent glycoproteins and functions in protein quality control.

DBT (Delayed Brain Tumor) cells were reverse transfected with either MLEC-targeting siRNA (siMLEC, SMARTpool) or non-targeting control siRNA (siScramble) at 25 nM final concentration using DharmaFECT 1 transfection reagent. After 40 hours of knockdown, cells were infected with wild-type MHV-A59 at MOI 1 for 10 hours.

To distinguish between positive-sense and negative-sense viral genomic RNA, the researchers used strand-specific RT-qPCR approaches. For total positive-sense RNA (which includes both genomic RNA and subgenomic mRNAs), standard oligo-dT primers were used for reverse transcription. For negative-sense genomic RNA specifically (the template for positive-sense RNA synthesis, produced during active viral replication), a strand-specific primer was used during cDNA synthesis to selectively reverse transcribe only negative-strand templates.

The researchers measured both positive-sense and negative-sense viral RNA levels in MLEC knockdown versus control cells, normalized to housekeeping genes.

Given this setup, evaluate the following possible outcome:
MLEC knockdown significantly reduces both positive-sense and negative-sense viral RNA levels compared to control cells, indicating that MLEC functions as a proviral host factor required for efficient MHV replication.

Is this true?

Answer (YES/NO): YES